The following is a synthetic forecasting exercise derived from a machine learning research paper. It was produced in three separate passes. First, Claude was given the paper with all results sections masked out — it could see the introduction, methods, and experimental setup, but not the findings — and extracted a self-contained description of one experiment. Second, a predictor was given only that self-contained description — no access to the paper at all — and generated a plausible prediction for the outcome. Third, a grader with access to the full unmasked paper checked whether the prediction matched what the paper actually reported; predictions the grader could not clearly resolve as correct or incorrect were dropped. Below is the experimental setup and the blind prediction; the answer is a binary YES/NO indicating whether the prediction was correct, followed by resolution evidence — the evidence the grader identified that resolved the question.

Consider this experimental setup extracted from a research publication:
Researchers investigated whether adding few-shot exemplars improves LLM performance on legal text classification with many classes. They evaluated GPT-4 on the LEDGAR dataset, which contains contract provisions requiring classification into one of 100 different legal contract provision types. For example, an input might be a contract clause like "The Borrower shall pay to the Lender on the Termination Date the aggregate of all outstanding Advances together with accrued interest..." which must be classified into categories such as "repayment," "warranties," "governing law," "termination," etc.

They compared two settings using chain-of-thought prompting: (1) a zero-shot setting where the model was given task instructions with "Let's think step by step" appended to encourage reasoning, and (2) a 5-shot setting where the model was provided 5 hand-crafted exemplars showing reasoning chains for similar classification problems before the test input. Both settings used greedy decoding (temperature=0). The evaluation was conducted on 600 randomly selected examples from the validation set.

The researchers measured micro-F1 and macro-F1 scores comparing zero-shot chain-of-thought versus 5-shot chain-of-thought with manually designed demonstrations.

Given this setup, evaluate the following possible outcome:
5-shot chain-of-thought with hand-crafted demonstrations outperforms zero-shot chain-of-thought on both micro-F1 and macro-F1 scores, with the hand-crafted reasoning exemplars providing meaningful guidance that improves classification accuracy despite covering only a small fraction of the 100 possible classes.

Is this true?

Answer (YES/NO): NO